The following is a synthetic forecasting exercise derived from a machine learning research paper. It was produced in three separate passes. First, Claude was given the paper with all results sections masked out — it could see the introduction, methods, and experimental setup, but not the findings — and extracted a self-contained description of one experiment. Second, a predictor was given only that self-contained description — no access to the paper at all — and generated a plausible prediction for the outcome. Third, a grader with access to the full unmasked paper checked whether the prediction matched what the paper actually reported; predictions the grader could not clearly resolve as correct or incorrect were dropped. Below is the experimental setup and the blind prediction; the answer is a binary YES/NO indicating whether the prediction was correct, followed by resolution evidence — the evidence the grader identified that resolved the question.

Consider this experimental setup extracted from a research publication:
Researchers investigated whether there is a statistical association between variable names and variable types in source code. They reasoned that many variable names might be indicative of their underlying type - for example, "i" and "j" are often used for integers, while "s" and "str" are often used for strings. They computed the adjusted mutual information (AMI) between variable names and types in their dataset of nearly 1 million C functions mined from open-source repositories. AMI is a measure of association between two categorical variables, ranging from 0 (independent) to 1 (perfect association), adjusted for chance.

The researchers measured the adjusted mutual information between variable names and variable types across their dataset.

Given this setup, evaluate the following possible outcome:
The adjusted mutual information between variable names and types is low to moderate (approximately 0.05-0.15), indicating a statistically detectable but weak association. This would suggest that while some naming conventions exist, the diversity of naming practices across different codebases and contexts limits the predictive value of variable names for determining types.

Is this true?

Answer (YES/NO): NO